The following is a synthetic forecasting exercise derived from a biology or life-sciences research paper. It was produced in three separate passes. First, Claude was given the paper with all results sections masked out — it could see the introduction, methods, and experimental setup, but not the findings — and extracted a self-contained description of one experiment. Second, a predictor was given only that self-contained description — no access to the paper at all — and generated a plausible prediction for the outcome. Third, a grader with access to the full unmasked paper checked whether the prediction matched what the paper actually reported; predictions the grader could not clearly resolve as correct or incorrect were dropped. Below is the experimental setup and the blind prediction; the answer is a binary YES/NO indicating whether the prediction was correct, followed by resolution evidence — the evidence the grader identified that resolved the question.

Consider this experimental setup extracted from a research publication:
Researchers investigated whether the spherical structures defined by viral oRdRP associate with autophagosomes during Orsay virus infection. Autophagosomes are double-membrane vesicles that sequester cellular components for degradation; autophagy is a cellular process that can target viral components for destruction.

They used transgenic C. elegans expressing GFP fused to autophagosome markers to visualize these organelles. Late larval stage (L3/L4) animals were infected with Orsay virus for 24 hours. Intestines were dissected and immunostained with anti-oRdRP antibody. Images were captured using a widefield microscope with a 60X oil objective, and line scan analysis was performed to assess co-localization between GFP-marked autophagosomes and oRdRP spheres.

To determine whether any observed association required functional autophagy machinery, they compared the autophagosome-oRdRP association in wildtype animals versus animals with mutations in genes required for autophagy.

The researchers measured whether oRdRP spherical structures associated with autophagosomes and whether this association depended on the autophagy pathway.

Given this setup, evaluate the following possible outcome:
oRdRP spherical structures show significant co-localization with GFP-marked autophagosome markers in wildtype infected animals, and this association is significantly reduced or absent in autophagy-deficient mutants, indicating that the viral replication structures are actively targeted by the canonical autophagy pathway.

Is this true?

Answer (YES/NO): NO